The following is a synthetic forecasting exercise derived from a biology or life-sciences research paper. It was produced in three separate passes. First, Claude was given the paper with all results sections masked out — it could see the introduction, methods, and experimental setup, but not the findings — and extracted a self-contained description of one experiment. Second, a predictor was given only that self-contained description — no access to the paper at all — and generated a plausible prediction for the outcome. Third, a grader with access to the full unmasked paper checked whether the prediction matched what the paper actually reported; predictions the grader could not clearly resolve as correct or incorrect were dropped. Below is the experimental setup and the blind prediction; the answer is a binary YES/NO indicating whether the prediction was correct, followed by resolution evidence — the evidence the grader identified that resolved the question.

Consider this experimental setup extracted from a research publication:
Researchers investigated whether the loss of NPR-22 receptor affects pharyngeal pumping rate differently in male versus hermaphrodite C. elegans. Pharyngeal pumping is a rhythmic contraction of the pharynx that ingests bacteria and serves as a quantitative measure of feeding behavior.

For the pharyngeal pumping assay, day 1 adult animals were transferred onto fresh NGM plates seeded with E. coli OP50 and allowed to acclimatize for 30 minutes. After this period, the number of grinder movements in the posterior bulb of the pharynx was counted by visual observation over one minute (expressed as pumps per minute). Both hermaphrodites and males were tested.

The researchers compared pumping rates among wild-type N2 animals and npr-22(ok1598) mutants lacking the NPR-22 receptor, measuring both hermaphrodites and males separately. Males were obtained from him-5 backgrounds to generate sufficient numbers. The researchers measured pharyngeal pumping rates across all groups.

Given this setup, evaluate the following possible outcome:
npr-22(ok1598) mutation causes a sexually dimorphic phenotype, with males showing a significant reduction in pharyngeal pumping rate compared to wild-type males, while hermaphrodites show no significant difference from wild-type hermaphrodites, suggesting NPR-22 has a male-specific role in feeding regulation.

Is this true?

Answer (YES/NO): YES